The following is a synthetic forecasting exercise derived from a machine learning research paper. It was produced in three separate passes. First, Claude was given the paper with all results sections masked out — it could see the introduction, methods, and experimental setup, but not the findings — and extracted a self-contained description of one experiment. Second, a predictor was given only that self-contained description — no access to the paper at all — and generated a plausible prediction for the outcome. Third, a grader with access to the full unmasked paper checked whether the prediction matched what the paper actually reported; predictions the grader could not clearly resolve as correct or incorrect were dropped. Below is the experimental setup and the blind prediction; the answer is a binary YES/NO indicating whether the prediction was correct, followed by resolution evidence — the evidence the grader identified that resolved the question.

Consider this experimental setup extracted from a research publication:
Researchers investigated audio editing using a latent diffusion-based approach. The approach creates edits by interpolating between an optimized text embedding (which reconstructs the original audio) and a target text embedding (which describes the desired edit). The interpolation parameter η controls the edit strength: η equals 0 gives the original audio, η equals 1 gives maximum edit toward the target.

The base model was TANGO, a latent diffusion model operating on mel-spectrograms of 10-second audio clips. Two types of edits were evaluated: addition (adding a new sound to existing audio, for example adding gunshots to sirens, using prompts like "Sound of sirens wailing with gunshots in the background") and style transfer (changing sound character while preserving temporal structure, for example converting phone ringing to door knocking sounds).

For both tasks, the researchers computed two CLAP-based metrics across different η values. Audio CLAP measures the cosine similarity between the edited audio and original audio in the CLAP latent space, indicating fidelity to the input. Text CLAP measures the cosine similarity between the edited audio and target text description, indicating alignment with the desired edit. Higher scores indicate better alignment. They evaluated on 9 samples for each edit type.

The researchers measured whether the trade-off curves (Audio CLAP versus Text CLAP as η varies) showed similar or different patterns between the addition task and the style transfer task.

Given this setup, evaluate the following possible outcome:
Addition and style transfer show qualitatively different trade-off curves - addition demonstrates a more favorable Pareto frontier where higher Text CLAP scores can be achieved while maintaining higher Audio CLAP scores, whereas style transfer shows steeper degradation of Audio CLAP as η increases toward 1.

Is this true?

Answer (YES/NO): NO